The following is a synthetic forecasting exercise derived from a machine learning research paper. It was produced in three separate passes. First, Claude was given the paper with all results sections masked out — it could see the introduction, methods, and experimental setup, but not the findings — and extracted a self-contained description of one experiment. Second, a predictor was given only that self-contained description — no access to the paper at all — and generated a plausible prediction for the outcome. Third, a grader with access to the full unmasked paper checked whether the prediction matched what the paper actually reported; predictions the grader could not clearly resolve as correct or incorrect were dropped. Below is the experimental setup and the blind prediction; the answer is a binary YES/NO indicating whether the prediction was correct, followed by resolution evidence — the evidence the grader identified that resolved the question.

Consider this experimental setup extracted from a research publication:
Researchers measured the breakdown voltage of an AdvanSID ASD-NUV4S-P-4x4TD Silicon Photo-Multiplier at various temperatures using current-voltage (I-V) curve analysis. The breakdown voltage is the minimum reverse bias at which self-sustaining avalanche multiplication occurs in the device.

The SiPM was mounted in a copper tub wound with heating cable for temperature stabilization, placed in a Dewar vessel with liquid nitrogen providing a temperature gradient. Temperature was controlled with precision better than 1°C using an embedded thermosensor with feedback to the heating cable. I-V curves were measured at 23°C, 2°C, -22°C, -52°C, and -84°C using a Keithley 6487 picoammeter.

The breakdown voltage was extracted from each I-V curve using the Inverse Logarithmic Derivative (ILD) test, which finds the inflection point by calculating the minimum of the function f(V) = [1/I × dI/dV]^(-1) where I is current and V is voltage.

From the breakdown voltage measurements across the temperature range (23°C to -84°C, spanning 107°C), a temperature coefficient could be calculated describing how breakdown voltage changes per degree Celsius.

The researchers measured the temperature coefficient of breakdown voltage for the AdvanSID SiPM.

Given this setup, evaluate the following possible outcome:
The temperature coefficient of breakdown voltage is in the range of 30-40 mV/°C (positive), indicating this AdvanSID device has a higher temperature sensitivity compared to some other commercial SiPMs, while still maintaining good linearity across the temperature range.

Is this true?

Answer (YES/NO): NO